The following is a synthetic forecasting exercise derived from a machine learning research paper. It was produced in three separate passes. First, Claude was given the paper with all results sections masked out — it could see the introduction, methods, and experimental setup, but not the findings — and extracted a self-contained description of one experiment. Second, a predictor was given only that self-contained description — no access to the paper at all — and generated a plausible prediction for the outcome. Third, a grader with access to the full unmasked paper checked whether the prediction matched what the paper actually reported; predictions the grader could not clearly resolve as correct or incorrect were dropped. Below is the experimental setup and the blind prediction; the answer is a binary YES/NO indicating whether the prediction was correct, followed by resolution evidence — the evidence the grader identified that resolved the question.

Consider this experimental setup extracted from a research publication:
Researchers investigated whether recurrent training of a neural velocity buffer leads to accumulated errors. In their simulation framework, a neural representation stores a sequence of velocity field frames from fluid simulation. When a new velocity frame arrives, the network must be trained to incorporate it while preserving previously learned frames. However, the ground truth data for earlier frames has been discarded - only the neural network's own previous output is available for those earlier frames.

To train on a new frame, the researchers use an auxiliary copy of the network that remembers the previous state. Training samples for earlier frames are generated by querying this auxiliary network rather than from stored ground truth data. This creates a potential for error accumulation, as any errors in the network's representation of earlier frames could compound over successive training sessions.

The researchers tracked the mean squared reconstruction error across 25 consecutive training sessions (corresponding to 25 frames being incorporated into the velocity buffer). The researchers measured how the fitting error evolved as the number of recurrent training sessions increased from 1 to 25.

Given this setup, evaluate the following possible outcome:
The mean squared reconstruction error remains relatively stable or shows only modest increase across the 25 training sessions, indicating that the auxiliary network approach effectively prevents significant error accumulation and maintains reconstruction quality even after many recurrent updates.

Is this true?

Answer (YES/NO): YES